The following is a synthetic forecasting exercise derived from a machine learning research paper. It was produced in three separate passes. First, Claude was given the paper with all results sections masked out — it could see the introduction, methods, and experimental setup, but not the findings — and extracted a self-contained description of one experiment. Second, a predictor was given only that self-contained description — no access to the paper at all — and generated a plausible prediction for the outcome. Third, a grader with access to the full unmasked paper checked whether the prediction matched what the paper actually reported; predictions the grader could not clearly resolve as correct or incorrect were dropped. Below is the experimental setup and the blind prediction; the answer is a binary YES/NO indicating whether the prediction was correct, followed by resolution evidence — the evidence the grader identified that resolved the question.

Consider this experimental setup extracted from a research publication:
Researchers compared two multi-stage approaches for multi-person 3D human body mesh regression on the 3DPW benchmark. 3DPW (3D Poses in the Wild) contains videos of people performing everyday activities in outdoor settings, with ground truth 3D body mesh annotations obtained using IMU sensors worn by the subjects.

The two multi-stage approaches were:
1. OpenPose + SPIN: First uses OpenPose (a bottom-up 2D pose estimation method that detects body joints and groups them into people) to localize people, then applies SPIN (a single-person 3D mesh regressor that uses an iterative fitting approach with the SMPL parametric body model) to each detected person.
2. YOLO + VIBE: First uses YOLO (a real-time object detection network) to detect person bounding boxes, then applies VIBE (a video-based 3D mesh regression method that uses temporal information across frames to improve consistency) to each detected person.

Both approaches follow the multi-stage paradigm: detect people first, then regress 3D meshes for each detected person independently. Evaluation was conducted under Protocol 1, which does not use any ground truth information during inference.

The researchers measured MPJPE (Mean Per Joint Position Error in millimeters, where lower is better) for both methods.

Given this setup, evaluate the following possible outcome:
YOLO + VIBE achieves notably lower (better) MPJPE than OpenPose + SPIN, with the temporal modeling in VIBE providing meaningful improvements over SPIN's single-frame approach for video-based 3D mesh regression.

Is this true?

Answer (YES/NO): NO